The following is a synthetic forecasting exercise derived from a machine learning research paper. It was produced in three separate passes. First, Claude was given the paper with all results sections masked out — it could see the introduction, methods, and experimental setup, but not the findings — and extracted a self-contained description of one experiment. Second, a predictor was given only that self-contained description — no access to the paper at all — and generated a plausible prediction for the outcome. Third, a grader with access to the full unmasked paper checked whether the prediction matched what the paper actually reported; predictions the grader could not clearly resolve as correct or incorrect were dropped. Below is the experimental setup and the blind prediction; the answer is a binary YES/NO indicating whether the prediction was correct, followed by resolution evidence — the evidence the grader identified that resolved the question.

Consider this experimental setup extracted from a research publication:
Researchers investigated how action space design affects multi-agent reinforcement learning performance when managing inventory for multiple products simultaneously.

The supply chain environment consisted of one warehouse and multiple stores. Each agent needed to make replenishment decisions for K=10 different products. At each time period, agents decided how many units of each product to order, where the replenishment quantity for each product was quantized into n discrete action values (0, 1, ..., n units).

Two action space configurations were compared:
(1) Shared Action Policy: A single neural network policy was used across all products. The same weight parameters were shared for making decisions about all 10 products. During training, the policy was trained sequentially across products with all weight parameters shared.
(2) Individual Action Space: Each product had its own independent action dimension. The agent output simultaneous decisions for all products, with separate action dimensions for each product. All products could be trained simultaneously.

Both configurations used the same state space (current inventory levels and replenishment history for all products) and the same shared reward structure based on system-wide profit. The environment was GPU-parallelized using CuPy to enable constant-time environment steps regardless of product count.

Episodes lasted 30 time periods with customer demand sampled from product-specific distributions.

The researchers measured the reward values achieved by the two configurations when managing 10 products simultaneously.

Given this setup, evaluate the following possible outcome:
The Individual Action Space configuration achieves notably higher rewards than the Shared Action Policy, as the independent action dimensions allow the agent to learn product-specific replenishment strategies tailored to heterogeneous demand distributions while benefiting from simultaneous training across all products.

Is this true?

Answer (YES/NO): YES